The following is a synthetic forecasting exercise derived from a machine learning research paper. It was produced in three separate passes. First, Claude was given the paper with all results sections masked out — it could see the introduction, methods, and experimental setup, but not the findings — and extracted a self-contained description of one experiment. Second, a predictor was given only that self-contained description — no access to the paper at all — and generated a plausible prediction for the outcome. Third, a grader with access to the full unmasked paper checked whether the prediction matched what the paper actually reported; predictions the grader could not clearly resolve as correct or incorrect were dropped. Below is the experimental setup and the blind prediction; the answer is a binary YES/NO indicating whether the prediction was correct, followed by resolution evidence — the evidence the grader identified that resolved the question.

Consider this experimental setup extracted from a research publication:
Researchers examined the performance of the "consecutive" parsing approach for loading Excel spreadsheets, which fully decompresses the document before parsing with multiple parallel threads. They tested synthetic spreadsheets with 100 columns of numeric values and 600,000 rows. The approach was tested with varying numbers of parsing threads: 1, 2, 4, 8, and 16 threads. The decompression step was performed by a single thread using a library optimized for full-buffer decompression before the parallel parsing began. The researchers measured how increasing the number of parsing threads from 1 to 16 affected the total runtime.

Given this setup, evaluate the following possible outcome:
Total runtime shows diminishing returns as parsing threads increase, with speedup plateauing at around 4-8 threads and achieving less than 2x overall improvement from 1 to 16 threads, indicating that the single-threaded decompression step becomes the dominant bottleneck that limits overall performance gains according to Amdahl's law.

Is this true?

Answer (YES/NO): YES